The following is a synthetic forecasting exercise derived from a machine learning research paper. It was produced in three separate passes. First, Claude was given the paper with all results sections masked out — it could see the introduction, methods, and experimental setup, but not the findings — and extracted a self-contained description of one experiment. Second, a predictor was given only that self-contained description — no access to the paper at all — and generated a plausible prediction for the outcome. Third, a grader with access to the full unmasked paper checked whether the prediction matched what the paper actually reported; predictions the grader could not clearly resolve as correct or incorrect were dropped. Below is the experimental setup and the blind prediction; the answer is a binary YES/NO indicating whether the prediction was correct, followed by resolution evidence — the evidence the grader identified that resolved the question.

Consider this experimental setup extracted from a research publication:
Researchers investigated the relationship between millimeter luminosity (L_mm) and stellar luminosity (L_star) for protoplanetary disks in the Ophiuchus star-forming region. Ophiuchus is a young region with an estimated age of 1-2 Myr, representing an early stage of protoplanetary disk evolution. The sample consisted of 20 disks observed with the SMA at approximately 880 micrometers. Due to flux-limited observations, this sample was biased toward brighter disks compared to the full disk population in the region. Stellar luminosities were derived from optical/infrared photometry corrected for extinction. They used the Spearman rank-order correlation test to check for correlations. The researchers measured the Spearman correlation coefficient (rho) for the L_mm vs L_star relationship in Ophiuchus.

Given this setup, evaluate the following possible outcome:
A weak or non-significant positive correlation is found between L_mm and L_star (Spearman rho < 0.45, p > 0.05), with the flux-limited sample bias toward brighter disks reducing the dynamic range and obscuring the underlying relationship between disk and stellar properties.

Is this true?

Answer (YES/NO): NO